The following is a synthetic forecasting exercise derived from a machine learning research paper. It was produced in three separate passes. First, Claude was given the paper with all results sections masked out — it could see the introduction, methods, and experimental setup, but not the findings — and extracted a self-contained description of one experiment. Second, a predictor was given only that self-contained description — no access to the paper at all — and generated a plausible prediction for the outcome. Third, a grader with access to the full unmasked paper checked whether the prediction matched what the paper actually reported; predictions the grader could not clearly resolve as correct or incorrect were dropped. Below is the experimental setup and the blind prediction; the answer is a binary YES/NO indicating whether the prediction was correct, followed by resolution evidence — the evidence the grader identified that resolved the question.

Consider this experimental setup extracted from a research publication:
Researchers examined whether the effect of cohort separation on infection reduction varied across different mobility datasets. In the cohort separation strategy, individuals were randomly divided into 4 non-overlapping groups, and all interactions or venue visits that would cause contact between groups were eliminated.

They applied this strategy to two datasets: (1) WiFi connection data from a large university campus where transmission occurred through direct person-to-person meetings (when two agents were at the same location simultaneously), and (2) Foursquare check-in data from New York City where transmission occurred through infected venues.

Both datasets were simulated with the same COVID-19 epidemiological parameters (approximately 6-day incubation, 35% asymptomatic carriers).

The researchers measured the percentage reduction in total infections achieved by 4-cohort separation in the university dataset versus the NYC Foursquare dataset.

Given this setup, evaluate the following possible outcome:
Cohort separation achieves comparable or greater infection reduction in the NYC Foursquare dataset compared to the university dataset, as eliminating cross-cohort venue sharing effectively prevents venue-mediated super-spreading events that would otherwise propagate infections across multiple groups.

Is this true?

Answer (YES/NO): NO